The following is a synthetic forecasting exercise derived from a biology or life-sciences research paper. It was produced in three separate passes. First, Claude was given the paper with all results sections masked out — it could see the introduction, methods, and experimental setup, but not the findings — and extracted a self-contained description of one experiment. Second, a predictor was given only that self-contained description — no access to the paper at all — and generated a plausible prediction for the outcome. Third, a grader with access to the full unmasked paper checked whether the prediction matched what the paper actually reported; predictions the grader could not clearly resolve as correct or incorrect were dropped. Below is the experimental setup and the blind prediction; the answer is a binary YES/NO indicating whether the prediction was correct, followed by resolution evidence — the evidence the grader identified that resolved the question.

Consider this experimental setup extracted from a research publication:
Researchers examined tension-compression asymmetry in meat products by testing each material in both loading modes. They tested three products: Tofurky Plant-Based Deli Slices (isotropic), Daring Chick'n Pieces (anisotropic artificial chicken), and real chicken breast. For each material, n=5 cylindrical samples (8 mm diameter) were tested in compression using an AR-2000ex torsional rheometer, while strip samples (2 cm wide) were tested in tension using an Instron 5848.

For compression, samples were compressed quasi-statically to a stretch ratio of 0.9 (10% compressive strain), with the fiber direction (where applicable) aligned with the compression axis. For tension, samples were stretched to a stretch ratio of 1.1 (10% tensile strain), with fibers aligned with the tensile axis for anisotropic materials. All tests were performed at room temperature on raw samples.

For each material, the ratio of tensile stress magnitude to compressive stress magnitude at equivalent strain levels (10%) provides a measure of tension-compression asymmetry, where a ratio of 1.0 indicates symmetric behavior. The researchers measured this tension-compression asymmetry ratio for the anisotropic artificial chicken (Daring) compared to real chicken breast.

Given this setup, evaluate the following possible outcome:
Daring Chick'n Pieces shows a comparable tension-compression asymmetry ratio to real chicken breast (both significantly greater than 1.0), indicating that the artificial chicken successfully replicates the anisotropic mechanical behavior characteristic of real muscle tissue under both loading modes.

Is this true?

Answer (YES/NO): NO